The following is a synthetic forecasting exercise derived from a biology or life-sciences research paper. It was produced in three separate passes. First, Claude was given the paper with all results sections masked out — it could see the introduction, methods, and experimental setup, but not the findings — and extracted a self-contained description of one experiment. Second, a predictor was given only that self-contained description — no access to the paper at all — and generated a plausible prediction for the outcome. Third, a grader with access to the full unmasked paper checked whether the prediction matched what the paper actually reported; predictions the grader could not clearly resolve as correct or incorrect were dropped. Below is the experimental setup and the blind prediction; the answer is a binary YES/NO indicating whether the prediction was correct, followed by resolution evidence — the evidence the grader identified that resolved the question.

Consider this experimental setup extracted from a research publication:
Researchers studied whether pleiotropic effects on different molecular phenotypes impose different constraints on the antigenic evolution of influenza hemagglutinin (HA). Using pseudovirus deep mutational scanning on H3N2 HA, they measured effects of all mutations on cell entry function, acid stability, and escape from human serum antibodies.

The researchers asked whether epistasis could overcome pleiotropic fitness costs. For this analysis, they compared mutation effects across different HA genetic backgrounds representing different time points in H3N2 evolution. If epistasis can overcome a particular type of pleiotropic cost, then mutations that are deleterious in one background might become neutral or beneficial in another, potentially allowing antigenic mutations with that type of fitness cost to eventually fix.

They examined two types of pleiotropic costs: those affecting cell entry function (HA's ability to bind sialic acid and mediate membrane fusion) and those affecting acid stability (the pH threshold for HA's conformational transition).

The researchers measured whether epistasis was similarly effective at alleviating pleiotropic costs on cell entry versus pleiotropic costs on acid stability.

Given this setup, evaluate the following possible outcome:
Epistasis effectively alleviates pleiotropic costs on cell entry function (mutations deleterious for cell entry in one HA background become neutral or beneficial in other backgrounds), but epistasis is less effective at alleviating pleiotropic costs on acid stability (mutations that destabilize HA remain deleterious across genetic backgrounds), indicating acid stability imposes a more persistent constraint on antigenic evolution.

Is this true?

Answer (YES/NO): YES